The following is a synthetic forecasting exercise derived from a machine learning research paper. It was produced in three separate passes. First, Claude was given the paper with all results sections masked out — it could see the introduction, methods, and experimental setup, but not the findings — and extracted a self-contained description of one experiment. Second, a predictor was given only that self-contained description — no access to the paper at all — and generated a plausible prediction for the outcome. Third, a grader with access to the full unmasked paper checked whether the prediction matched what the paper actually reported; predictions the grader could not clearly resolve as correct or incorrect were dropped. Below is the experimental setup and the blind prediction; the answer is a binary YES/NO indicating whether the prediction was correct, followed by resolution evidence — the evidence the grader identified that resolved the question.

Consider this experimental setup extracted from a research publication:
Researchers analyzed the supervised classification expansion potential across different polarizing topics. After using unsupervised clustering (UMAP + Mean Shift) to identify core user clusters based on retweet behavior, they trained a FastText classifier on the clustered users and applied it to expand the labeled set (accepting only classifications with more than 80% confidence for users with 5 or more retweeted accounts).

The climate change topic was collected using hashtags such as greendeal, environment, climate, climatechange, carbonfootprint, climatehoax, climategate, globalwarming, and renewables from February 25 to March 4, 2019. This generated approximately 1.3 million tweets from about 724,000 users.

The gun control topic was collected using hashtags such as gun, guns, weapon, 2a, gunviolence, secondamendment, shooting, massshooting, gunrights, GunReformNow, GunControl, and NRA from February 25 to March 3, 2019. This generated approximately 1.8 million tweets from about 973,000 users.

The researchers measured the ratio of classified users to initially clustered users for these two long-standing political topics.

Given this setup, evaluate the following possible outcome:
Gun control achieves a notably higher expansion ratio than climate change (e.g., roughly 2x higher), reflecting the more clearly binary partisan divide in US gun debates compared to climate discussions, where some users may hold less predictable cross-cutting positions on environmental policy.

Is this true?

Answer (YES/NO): YES